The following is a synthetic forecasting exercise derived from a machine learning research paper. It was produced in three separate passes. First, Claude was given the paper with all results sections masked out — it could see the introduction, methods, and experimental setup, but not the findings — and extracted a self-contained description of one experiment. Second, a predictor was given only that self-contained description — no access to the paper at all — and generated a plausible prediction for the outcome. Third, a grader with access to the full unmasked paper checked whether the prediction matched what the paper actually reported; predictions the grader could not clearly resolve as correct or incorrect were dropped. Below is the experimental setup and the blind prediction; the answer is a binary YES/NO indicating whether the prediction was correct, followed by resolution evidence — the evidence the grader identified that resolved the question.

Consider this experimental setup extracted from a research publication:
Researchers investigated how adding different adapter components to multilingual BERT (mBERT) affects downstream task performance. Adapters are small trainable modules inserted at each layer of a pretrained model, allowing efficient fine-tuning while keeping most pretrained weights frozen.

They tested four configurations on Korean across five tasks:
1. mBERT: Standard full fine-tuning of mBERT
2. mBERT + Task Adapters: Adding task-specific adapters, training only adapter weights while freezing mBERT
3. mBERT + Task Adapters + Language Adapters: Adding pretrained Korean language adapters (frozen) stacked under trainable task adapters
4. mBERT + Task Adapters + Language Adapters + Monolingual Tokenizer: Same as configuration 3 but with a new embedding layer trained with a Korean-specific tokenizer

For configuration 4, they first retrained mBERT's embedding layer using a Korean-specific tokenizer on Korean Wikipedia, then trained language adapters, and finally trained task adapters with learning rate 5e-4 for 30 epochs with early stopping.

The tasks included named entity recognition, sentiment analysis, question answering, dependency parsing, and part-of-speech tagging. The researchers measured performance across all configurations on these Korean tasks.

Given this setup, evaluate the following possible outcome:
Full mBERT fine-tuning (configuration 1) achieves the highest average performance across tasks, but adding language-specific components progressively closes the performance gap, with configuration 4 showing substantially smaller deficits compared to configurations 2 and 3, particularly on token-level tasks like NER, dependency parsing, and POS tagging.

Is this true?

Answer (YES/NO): NO